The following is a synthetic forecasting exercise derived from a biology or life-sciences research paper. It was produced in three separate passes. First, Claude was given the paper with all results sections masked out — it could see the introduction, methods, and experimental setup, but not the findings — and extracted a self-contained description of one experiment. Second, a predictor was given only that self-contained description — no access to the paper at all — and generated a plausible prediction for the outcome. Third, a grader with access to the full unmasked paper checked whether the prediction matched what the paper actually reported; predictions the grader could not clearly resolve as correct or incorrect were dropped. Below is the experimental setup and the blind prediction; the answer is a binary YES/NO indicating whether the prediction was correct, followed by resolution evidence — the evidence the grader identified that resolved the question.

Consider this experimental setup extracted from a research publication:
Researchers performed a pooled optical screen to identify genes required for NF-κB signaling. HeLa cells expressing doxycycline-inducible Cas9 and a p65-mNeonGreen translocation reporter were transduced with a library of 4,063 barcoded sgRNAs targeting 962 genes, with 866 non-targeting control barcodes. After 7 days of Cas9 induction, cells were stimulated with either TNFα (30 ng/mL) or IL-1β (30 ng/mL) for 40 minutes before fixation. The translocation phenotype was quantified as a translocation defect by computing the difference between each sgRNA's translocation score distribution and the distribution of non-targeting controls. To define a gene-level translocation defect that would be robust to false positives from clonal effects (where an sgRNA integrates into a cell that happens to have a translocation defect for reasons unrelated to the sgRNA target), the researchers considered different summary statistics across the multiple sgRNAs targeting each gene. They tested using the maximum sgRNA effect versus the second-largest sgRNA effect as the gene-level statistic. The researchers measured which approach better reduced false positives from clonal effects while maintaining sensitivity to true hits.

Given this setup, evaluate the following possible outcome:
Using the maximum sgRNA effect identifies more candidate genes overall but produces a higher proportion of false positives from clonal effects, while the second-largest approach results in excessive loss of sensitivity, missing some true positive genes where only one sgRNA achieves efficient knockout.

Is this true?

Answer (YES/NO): NO